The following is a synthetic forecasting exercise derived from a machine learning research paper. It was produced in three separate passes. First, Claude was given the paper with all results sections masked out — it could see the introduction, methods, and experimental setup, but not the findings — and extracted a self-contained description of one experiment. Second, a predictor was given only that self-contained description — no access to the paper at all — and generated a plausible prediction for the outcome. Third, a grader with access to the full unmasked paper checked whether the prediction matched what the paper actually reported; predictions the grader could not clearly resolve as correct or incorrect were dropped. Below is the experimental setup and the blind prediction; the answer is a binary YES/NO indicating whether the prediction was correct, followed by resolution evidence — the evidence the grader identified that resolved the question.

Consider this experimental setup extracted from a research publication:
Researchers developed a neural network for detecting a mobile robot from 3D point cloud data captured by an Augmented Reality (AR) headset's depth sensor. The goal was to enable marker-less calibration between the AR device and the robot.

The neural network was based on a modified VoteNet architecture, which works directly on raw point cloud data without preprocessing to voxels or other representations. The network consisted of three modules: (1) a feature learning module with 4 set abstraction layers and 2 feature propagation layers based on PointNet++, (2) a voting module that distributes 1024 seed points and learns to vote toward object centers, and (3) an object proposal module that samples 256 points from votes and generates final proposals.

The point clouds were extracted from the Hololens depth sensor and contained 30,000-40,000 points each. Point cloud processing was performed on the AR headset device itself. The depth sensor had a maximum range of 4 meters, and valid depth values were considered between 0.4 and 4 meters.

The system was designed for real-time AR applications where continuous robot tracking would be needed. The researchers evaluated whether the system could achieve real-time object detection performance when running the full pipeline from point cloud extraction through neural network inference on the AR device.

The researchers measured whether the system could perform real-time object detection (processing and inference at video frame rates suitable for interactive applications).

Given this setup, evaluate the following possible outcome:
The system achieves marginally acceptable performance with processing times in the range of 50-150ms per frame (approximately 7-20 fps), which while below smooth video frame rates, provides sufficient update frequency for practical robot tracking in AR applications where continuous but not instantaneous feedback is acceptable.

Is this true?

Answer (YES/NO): NO